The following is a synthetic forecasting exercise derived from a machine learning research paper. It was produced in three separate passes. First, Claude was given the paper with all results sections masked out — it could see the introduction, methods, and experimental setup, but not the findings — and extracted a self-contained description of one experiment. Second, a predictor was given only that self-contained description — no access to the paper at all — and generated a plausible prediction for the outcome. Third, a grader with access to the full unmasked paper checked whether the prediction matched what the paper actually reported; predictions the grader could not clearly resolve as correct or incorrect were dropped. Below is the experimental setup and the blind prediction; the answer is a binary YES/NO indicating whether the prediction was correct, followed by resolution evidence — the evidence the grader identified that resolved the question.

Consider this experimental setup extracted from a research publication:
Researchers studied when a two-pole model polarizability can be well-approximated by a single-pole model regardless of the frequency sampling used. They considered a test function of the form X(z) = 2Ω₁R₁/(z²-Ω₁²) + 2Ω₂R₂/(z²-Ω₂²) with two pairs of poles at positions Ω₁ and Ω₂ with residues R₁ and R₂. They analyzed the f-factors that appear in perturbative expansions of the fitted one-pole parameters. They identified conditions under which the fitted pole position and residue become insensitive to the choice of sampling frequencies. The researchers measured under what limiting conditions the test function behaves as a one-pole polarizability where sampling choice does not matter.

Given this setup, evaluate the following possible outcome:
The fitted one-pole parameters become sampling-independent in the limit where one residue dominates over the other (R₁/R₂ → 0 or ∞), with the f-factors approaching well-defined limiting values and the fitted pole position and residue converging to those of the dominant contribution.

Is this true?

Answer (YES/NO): YES